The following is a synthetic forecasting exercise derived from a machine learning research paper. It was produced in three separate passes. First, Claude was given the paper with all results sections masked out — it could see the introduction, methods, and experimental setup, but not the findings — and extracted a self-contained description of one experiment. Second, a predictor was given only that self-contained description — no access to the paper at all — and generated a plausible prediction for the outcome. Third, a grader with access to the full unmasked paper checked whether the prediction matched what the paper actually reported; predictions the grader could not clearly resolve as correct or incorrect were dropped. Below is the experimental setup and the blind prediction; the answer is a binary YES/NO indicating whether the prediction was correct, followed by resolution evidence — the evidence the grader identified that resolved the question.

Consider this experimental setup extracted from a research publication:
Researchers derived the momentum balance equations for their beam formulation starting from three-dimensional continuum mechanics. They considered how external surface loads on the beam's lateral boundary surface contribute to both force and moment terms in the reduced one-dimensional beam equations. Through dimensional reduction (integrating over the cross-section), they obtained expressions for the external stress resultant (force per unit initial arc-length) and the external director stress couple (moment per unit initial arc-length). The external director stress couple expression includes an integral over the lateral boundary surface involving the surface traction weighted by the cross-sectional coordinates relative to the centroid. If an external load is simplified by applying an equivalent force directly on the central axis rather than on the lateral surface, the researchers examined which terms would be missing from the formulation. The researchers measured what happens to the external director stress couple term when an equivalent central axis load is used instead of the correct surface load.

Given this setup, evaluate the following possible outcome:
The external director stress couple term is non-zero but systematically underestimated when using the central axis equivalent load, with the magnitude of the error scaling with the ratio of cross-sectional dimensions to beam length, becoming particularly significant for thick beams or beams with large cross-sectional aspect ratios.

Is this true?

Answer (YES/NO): NO